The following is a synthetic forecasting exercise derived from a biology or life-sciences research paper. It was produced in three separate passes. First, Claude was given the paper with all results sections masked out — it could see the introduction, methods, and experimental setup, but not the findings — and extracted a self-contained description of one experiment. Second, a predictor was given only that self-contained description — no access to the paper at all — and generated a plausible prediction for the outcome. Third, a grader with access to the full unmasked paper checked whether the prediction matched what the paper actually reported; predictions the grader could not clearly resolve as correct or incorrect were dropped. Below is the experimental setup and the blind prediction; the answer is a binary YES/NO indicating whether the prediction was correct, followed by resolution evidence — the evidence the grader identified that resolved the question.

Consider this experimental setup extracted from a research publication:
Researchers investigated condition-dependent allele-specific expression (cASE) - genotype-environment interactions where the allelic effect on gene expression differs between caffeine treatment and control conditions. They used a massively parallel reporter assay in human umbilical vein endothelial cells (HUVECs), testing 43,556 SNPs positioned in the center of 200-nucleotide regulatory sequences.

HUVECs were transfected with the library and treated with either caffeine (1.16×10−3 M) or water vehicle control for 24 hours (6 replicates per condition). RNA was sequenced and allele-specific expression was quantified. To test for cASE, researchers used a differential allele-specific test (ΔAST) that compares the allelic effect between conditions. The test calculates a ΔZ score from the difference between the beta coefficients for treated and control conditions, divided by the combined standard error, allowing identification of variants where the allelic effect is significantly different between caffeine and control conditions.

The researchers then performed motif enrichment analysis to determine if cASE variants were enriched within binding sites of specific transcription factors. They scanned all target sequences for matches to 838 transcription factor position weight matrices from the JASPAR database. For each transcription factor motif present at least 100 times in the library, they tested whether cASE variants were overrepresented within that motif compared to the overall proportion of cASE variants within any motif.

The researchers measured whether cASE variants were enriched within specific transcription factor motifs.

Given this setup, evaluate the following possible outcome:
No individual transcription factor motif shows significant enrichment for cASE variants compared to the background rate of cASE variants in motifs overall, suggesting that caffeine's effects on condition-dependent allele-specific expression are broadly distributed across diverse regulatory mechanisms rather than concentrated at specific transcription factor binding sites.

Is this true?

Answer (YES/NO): NO